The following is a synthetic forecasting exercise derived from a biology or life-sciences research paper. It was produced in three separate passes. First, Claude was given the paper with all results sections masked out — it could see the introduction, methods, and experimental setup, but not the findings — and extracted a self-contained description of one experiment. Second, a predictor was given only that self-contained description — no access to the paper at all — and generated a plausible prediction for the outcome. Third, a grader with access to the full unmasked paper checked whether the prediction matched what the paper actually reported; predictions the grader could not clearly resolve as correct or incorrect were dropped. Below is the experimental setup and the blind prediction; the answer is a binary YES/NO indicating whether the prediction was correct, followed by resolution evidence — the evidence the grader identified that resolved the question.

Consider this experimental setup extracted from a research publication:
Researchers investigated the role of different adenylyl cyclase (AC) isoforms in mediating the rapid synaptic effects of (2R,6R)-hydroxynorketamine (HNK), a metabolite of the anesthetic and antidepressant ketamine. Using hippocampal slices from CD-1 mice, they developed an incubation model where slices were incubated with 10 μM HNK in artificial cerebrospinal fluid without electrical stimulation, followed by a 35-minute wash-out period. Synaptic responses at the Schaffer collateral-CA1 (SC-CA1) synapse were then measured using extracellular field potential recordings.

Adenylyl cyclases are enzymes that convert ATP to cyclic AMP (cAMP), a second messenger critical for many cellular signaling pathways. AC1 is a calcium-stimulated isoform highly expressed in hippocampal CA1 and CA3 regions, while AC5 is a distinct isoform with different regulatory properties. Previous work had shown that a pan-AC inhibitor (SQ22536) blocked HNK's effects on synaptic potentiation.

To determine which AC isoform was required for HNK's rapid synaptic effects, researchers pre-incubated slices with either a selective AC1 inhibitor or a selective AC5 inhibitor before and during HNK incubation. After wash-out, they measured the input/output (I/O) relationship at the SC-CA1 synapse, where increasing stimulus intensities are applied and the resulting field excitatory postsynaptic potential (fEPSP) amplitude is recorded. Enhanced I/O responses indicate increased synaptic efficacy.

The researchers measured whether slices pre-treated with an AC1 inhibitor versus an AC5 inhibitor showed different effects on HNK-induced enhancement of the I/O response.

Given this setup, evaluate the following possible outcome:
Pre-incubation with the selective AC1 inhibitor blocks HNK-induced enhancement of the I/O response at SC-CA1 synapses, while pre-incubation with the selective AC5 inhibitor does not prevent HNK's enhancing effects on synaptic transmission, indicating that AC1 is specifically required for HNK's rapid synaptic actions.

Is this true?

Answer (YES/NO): YES